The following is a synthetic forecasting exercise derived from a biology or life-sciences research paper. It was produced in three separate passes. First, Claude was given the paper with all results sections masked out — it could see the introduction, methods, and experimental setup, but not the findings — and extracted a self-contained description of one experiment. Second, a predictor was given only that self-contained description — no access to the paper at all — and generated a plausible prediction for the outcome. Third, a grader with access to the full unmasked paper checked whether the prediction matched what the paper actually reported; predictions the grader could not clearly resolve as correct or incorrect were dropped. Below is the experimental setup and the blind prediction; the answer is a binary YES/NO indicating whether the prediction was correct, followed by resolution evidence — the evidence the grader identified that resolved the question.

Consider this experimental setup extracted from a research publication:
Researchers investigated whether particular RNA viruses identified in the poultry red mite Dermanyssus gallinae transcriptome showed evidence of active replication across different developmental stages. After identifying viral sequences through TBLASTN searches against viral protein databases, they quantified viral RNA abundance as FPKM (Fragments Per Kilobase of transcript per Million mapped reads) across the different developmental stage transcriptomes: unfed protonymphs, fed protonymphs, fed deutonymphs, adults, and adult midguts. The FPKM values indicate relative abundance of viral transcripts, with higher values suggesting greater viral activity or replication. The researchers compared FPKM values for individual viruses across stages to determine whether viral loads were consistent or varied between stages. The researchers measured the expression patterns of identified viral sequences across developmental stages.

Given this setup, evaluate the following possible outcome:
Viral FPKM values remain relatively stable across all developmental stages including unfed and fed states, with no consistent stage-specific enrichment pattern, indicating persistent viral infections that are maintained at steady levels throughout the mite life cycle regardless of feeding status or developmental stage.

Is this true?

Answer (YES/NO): NO